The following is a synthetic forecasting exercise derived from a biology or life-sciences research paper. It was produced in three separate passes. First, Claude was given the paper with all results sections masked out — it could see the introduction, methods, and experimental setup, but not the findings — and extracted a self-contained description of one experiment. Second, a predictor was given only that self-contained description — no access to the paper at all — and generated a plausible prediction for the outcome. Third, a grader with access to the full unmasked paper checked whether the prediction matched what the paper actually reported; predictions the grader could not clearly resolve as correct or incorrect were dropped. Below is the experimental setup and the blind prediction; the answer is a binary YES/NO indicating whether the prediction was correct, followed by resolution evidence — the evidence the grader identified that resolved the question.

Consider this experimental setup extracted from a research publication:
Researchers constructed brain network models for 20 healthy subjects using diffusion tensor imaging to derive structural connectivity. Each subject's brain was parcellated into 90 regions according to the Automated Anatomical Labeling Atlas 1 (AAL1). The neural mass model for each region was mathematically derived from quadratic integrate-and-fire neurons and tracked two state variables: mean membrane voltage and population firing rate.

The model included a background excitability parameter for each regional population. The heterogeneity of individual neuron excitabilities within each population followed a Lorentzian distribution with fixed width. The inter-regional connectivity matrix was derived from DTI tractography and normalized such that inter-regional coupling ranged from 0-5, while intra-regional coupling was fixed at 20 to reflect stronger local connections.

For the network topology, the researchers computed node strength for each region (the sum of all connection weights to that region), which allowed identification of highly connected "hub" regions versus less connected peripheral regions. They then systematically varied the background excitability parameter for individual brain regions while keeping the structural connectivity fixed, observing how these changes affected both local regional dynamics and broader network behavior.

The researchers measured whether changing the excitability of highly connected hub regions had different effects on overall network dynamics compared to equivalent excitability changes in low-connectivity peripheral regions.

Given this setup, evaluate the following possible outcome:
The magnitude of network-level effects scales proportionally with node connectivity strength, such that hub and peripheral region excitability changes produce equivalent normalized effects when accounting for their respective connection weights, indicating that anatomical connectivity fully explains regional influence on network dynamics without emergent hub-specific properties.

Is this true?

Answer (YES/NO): NO